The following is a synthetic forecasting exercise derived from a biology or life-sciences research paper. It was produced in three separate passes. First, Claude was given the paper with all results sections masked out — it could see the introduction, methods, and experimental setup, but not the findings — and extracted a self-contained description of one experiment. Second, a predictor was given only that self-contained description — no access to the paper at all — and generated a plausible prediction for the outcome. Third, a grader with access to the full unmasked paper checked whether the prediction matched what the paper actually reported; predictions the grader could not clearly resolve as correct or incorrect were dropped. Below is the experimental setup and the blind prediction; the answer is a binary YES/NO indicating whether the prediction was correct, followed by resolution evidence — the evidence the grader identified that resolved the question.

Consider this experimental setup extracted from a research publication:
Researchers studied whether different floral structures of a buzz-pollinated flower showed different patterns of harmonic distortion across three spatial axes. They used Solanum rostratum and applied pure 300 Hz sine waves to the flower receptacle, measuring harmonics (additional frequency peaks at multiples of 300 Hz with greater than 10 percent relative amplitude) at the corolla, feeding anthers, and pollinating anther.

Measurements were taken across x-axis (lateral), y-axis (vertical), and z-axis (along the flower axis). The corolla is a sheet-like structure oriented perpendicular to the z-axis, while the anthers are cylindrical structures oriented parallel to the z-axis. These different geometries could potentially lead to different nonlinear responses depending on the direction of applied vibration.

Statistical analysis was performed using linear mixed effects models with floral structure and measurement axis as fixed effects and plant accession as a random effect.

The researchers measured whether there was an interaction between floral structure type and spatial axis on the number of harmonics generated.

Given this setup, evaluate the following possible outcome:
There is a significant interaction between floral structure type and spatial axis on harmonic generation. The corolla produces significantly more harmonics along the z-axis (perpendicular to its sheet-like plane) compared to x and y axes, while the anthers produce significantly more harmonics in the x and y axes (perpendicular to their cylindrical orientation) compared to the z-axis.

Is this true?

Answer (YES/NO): NO